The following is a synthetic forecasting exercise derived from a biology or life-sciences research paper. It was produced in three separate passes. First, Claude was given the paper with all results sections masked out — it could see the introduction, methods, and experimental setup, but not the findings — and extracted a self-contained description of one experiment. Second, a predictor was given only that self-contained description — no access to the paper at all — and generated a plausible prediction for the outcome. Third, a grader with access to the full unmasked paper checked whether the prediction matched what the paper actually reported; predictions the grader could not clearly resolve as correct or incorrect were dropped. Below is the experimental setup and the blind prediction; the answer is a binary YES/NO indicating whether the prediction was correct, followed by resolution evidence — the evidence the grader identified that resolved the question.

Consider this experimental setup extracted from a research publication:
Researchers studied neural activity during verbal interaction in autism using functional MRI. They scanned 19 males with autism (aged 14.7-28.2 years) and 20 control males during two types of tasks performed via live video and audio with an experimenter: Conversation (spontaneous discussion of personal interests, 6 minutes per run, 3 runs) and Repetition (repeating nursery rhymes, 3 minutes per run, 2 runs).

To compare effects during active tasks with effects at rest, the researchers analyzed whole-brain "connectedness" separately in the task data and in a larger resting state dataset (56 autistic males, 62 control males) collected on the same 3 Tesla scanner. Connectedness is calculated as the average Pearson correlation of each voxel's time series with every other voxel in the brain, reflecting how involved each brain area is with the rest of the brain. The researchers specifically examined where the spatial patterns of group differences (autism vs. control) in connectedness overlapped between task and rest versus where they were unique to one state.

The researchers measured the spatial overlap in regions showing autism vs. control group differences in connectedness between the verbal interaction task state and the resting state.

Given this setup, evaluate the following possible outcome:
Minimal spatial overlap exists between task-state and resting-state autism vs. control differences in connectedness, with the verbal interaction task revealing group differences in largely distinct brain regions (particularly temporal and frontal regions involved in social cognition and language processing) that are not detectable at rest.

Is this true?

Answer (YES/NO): YES